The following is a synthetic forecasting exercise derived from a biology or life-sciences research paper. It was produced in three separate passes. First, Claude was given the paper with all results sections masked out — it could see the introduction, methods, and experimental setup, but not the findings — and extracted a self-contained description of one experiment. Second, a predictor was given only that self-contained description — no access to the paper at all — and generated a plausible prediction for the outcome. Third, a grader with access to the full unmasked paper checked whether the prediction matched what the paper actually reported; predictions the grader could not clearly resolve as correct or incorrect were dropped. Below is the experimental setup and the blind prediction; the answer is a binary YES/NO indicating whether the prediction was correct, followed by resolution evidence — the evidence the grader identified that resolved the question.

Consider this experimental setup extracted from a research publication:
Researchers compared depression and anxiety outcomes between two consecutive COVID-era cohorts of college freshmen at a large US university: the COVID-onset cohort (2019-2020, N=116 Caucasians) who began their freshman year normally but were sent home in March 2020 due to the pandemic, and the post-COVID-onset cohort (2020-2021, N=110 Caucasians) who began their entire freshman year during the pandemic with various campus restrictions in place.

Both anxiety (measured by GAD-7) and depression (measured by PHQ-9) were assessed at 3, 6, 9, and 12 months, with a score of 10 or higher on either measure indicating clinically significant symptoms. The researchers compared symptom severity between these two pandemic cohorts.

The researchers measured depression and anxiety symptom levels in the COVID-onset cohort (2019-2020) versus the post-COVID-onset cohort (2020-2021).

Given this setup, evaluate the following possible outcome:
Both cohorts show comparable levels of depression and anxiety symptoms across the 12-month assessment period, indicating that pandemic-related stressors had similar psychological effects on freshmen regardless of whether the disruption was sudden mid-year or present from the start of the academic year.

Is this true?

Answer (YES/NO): NO